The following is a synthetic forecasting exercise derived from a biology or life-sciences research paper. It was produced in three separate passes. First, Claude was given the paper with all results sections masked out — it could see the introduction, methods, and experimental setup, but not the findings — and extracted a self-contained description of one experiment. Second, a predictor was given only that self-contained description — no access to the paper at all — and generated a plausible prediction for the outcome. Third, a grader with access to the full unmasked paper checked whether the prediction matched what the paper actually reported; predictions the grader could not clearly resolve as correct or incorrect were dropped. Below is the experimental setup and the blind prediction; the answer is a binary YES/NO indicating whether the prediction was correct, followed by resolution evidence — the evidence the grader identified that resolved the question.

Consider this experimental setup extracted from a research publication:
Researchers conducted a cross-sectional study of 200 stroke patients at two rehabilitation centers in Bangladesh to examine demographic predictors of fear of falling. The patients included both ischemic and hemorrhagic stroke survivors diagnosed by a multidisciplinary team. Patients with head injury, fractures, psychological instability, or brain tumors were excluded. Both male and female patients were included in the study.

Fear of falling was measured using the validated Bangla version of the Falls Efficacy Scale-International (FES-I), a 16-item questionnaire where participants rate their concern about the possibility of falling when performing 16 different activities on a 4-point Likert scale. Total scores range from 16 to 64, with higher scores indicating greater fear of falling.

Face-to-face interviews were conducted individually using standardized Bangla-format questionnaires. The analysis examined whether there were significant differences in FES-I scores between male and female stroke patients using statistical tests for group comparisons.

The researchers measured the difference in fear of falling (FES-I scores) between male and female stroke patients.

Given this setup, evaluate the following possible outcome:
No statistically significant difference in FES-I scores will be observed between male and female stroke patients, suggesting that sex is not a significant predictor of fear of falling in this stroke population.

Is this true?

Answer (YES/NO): NO